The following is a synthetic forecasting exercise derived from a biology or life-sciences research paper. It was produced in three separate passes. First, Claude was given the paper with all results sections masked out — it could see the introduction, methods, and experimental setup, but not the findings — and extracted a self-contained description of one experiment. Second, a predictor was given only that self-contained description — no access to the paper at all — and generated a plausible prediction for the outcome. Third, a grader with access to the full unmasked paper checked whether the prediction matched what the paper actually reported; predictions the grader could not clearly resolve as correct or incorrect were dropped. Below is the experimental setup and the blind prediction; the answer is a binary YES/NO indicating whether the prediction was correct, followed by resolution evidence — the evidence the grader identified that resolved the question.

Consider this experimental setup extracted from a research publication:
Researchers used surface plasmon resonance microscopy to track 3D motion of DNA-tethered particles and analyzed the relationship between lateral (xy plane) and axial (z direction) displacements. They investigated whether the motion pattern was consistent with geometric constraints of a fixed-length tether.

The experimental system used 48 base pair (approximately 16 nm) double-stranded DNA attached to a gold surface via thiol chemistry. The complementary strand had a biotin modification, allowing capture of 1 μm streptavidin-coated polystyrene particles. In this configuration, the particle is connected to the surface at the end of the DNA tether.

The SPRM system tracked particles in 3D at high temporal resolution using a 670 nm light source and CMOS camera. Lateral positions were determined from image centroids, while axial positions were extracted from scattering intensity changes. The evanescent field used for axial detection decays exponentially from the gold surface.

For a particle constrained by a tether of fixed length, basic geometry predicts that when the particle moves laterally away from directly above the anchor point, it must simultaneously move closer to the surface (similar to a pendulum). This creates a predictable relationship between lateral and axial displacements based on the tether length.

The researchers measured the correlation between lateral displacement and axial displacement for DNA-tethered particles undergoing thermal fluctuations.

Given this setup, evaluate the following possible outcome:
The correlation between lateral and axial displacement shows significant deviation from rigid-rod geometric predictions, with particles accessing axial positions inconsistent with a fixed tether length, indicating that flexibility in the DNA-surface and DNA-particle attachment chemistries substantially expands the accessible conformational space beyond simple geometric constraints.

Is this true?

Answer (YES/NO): NO